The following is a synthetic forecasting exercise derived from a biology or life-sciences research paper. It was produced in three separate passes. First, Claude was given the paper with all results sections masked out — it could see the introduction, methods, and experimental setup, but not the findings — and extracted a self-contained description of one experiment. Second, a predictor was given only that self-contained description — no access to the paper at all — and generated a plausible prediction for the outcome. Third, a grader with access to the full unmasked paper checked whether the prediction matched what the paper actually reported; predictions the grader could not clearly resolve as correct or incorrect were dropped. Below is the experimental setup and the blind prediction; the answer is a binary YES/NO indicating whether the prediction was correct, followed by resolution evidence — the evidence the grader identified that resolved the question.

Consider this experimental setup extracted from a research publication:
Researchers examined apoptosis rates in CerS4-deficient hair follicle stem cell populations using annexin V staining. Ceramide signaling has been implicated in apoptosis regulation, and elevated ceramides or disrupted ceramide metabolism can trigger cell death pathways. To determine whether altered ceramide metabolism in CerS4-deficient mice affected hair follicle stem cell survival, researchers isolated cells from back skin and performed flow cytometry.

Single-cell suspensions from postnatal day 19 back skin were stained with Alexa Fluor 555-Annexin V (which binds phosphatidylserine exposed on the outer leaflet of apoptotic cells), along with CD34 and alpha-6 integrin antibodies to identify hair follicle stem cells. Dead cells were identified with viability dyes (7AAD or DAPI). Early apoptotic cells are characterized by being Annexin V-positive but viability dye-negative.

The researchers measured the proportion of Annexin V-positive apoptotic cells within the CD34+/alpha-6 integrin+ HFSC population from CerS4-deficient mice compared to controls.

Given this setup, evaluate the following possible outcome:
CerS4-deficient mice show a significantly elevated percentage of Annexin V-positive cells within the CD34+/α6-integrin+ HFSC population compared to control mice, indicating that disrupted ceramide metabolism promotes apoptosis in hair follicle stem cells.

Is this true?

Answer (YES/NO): NO